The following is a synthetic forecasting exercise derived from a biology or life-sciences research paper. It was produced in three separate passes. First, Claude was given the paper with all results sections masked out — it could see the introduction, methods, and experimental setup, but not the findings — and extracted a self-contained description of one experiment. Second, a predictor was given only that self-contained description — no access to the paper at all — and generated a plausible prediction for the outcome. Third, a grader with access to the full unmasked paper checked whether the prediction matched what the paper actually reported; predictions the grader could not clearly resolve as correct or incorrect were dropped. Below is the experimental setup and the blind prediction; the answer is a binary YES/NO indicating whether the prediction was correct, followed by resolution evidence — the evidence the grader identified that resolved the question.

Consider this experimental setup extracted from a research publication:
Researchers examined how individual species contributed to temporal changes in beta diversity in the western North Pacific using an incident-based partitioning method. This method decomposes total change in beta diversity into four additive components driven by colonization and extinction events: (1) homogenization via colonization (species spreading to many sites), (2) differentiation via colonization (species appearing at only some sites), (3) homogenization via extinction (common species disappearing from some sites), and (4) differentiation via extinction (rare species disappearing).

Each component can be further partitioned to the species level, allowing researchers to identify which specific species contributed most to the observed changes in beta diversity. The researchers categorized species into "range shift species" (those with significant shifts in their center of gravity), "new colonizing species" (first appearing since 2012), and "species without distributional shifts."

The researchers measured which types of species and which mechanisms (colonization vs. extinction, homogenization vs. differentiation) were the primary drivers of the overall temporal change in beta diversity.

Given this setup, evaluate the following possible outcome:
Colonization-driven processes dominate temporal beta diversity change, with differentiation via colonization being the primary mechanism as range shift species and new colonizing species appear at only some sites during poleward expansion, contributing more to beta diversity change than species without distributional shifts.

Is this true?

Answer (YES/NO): NO